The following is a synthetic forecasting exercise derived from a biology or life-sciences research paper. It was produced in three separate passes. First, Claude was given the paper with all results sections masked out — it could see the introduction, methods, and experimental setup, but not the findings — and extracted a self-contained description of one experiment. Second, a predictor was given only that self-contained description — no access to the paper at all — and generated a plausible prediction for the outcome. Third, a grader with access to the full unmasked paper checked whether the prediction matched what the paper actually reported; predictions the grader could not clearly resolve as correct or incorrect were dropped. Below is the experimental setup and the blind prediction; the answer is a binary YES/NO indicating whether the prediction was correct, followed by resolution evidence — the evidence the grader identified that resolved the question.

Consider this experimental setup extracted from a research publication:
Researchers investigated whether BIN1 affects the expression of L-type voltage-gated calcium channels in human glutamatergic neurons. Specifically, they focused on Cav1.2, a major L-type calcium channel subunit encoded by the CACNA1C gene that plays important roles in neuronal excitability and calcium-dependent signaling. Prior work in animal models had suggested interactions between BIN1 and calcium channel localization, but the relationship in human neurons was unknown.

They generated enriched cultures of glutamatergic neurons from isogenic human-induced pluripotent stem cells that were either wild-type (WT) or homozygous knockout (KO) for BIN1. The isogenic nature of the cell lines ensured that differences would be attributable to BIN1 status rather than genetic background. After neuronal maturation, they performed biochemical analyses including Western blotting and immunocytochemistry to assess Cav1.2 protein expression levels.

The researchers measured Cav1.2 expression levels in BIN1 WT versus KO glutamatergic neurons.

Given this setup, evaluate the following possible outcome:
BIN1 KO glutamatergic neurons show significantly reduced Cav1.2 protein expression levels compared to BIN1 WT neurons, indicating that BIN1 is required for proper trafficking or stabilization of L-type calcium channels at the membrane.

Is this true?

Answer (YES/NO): NO